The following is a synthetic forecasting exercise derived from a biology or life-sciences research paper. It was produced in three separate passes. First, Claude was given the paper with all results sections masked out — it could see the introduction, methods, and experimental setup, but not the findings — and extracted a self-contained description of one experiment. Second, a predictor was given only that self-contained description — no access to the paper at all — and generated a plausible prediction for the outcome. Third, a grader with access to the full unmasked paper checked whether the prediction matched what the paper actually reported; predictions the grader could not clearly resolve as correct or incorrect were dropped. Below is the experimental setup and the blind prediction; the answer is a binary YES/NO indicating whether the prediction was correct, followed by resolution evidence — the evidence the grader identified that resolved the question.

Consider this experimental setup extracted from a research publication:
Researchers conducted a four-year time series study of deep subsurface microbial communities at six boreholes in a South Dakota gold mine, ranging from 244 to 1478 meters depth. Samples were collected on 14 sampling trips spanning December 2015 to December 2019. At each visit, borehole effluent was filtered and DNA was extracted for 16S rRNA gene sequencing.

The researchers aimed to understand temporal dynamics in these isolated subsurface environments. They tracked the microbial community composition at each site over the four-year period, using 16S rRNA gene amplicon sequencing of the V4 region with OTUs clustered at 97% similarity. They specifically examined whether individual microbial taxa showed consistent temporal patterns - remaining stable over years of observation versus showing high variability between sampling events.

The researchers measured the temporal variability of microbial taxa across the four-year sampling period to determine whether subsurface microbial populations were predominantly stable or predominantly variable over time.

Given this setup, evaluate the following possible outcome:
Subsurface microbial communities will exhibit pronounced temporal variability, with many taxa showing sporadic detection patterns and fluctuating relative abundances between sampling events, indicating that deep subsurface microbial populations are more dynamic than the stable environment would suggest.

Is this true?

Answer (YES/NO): NO